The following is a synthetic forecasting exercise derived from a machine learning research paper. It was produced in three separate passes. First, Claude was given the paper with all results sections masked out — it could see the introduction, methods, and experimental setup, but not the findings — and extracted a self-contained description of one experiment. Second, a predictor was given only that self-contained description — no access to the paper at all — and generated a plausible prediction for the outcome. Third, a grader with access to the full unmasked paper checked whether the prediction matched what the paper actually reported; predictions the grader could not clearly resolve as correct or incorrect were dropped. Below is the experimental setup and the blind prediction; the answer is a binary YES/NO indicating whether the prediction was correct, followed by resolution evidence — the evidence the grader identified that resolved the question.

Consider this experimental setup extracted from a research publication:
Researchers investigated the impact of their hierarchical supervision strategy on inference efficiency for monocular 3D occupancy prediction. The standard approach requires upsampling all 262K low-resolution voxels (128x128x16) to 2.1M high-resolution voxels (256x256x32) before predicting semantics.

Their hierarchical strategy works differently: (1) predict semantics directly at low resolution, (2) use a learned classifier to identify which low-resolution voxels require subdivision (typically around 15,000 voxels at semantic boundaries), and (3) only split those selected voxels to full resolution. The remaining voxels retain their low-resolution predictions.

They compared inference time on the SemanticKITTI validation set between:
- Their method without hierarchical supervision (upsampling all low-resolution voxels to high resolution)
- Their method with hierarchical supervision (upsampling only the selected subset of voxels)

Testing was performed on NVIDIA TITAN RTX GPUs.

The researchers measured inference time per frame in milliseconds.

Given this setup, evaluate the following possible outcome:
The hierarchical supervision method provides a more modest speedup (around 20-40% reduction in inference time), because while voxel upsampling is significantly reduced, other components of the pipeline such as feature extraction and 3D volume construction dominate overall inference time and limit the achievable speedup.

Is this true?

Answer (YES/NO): NO